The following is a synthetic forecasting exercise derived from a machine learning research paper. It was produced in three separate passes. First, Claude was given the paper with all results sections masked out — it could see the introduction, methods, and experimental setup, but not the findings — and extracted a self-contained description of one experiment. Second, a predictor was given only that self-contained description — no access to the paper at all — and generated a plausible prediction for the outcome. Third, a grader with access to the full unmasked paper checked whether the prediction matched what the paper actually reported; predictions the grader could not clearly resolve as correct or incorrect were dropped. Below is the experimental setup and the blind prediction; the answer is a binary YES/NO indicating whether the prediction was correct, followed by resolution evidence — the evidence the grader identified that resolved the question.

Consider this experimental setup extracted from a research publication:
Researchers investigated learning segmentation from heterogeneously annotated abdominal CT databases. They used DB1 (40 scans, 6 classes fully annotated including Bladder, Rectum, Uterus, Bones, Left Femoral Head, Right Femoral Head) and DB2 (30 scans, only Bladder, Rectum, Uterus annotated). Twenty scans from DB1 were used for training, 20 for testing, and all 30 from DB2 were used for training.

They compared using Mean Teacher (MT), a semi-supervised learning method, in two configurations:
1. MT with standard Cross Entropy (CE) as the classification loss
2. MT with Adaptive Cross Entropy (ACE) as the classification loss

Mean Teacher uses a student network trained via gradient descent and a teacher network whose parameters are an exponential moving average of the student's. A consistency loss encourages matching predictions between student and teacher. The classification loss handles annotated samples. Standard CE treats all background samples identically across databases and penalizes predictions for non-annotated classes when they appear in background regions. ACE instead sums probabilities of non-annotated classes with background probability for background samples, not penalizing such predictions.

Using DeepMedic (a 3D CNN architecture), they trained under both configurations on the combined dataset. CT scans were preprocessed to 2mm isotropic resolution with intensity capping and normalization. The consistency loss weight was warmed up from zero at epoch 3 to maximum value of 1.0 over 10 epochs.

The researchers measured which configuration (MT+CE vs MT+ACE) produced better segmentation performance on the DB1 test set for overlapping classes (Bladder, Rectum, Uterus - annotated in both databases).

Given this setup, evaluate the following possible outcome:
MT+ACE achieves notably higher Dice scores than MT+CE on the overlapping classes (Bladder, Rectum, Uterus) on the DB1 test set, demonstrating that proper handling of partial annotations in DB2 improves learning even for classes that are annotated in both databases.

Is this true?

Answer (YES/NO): NO